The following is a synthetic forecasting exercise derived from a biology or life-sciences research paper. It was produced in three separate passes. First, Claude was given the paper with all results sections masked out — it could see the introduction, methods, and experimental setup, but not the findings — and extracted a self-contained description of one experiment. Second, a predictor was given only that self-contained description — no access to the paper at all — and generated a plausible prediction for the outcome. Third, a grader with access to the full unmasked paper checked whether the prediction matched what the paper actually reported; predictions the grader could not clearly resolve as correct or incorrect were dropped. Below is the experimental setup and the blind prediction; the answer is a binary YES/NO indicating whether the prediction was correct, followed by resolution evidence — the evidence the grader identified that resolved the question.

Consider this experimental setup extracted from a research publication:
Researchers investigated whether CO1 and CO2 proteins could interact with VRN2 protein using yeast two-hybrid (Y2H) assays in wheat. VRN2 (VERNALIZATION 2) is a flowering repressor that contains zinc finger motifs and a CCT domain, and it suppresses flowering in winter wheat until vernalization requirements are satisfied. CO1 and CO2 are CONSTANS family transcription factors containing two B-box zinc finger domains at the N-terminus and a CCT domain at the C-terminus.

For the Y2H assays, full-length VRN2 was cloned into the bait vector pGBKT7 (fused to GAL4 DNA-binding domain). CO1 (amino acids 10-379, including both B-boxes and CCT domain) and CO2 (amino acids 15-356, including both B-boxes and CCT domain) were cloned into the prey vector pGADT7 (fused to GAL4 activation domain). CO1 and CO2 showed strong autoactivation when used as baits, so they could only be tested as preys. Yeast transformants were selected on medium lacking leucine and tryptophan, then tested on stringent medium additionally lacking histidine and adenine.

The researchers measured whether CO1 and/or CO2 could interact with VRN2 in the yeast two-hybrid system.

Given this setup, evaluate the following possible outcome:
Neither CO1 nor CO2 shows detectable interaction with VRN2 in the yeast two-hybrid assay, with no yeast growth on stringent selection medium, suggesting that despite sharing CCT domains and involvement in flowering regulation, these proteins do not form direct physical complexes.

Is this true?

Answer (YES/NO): NO